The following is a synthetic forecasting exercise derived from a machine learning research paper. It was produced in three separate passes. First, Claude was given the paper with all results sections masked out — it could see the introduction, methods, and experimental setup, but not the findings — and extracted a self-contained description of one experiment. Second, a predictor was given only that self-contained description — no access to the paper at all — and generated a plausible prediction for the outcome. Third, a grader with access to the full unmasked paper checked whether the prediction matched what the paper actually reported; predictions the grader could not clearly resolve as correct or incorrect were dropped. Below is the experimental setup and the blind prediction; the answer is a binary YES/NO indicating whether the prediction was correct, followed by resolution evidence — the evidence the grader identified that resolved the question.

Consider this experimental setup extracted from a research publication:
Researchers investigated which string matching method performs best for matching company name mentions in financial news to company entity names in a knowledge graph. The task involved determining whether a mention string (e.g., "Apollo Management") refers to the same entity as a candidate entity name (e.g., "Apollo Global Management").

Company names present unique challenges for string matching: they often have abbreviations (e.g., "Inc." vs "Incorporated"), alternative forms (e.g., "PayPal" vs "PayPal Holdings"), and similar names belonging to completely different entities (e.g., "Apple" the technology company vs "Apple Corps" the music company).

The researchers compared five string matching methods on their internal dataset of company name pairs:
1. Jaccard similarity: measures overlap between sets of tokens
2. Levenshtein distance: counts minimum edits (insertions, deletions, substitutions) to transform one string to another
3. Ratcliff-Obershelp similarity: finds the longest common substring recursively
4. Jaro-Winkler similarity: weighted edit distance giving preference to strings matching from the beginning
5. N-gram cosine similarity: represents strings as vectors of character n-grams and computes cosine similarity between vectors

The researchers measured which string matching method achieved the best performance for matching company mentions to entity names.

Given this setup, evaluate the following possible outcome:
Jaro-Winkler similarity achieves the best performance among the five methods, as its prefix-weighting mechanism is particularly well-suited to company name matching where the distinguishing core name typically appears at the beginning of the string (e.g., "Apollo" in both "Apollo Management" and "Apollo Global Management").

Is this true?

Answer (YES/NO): NO